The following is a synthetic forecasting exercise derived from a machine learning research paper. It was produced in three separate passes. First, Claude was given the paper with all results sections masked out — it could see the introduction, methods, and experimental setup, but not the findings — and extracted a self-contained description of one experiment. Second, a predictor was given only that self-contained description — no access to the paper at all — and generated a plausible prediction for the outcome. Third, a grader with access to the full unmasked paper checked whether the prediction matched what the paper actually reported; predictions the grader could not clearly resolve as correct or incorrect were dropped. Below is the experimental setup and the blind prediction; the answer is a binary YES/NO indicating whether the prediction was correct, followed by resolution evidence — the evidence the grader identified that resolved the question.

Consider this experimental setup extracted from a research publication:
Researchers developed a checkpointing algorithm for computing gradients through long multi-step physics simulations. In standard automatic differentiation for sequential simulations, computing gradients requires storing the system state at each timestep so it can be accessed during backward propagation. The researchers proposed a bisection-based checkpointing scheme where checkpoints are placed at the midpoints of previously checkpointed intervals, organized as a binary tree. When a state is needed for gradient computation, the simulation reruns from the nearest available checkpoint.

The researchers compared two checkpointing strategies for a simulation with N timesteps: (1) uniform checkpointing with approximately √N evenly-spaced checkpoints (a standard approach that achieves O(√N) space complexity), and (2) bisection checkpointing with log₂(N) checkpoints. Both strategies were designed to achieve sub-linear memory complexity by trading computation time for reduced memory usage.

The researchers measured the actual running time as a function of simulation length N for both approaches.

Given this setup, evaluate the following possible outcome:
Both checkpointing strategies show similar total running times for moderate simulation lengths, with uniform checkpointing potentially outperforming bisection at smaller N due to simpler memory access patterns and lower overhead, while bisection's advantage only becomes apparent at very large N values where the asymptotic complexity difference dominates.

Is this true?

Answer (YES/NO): NO